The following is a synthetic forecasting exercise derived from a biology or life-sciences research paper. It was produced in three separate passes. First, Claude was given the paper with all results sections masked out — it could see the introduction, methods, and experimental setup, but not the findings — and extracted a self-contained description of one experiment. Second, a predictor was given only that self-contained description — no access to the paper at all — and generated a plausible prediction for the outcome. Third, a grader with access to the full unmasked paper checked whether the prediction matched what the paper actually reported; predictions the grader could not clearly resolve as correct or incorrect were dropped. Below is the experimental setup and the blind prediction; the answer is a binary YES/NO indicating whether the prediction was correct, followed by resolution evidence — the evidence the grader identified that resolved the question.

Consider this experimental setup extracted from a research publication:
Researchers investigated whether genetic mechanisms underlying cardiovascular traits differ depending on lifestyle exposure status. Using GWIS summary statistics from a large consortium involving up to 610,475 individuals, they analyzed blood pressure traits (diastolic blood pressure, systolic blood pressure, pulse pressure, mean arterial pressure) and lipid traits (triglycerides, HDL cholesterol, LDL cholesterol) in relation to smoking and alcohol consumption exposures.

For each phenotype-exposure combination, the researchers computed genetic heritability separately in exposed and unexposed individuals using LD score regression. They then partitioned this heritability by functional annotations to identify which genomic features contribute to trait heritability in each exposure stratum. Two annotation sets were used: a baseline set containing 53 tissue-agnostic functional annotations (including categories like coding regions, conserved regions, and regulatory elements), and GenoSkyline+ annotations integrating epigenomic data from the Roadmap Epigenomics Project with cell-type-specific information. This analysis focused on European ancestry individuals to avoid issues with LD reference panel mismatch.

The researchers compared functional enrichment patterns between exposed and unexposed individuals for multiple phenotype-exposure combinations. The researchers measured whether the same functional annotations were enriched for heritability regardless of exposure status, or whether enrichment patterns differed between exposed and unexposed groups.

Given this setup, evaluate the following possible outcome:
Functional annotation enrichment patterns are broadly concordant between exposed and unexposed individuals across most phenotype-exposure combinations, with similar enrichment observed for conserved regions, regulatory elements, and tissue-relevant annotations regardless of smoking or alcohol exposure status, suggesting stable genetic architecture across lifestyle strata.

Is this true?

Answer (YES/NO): NO